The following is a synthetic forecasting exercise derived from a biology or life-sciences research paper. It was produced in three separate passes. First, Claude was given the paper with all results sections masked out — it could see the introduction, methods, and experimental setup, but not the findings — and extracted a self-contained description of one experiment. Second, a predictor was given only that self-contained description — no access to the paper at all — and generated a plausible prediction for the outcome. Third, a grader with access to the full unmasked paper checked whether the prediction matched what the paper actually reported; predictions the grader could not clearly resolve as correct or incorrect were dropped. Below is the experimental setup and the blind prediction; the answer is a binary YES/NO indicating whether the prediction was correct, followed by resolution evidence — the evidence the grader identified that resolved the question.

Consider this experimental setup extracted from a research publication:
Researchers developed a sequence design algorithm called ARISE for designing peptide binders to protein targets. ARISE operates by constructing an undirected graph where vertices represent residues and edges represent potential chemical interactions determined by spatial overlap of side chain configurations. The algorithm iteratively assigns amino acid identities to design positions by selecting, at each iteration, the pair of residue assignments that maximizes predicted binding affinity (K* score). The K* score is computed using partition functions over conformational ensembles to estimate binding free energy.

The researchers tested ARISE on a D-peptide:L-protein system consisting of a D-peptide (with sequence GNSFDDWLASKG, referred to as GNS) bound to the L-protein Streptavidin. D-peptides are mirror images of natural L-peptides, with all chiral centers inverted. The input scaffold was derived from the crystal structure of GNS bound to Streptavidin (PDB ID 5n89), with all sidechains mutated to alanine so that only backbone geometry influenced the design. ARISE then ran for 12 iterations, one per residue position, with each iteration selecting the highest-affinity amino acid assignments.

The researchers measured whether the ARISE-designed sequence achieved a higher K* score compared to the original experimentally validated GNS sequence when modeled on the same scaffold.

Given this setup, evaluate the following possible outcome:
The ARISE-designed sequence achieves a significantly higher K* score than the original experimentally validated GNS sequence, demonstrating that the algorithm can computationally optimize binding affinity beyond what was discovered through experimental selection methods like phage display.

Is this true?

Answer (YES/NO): NO